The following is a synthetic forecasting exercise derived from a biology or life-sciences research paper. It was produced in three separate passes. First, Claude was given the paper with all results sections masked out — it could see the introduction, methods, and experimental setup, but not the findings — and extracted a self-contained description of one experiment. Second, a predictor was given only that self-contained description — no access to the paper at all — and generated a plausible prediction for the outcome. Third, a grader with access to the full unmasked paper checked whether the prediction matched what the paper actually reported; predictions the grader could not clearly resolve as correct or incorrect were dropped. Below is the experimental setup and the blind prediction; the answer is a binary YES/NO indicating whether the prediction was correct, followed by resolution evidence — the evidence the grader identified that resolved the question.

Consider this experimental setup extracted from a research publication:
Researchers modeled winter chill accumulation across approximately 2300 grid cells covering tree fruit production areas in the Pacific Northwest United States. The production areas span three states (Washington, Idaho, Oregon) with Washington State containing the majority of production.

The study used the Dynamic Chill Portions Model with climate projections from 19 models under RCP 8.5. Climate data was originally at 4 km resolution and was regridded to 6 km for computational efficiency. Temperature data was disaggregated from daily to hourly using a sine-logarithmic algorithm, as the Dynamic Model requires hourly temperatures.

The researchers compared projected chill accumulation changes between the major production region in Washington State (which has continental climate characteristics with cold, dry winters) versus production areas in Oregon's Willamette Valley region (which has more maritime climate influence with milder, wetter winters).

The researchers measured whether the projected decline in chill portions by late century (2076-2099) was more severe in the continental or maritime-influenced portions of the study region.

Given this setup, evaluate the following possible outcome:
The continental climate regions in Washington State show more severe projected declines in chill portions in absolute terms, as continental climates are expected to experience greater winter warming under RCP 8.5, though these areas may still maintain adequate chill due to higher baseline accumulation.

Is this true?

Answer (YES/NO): NO